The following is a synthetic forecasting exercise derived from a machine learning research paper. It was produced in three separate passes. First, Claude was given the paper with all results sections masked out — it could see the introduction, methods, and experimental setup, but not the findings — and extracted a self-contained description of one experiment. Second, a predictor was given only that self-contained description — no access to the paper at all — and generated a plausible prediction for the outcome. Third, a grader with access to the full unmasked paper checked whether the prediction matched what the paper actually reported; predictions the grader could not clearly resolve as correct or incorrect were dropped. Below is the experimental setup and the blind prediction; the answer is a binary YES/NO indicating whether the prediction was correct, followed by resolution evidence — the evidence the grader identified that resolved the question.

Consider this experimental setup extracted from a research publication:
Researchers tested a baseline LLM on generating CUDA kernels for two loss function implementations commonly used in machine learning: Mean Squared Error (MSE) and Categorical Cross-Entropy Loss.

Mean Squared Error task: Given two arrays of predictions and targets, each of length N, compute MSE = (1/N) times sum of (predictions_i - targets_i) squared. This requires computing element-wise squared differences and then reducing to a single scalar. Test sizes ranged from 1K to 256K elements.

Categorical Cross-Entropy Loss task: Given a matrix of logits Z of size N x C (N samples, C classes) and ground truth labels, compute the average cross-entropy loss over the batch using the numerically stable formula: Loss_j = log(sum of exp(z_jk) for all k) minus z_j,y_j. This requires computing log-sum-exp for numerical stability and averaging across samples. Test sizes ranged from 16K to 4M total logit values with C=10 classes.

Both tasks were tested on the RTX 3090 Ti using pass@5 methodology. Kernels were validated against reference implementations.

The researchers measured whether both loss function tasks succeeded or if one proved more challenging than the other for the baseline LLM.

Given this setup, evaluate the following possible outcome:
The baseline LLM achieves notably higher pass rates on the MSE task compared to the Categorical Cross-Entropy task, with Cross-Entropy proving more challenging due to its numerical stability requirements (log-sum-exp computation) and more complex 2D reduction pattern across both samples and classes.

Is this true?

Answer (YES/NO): NO